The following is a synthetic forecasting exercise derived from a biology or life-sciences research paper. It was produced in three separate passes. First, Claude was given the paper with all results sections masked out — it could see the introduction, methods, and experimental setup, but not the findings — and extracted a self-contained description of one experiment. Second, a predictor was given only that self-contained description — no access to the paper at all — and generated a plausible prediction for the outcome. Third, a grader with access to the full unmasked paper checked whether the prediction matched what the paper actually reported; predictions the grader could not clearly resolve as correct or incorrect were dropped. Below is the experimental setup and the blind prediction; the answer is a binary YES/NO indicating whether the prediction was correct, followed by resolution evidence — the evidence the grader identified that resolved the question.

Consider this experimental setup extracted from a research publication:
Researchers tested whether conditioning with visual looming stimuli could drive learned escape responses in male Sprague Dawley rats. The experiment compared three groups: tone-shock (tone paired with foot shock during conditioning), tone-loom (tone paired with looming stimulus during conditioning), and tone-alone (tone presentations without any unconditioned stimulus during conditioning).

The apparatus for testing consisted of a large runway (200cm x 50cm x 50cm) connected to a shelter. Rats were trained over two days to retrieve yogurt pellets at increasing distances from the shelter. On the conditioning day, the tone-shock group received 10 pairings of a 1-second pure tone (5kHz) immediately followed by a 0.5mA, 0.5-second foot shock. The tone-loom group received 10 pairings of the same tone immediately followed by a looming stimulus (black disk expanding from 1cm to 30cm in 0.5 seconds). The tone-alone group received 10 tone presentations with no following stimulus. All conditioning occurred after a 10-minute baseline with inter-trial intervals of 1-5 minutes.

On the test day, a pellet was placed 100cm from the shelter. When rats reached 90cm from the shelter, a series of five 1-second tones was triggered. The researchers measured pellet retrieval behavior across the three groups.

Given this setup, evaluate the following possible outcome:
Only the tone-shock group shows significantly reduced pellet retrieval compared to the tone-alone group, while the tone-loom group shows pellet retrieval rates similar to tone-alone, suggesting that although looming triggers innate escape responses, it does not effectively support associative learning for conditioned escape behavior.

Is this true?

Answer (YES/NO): YES